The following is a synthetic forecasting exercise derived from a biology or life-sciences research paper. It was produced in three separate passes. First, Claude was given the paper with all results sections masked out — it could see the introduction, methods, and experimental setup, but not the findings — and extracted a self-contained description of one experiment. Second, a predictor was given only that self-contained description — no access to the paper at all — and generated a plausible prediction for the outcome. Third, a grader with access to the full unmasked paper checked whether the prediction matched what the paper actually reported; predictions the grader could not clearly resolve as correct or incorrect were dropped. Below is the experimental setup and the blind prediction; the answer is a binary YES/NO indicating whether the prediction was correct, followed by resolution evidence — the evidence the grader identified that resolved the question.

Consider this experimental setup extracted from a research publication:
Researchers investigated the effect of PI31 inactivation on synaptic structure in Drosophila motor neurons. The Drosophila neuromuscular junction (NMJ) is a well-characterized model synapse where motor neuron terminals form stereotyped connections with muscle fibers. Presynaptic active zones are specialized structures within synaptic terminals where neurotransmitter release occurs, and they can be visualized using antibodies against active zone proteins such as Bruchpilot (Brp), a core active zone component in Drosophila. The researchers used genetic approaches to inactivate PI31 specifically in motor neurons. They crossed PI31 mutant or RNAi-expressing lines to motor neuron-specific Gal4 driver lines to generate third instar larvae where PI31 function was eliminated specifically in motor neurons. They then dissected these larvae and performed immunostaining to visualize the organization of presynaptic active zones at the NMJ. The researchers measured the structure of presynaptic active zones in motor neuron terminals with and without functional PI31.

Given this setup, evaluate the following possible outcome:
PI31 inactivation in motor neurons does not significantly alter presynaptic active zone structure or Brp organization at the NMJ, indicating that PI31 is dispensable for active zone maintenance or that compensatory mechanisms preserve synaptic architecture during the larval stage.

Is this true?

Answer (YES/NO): NO